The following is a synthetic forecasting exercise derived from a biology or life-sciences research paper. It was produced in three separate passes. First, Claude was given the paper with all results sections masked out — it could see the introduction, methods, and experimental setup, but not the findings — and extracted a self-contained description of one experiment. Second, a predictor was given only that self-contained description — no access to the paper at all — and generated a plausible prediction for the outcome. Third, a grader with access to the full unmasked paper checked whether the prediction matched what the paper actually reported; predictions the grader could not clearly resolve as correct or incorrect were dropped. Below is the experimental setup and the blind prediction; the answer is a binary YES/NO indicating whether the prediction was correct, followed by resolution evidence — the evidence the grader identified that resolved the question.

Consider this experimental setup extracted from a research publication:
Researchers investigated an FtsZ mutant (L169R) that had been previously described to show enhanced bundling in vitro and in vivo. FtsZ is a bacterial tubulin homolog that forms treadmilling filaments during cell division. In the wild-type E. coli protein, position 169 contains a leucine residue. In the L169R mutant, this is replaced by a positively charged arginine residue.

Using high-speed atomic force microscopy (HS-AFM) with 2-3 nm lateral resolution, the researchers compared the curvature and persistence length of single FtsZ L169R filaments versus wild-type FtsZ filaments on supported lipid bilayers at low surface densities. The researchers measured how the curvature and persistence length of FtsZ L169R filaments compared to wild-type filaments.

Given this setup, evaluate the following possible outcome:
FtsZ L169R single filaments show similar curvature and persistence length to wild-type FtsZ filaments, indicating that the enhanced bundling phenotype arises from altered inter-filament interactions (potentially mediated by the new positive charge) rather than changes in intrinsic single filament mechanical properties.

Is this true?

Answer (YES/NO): NO